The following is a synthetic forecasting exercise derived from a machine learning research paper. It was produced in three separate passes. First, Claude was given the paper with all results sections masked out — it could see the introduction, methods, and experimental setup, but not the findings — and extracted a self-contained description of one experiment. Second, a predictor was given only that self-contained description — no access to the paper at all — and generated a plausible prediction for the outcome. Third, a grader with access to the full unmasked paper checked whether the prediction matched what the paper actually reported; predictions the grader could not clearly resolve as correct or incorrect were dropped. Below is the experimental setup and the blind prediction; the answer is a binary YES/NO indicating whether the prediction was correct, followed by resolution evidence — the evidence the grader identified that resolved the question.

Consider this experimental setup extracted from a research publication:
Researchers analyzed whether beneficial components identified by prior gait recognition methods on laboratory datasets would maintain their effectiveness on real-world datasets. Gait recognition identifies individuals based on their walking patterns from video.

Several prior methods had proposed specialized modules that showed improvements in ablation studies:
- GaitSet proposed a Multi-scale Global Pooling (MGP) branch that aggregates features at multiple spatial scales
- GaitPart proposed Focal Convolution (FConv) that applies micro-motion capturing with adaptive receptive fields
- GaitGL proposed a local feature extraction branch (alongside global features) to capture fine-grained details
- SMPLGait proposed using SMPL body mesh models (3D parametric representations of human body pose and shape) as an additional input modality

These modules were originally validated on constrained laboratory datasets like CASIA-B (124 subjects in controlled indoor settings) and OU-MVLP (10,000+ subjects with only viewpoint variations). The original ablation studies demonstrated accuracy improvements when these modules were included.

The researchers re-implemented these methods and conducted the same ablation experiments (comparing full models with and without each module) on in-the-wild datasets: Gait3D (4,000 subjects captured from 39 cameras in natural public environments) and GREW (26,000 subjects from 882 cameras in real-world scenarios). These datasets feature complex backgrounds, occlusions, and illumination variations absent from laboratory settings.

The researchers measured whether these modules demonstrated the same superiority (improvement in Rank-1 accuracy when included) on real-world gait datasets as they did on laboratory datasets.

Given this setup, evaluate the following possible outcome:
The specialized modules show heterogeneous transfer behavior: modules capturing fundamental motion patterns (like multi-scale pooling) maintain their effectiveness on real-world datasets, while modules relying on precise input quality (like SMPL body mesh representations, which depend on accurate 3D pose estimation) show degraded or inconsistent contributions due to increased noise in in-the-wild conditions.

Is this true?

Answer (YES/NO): NO